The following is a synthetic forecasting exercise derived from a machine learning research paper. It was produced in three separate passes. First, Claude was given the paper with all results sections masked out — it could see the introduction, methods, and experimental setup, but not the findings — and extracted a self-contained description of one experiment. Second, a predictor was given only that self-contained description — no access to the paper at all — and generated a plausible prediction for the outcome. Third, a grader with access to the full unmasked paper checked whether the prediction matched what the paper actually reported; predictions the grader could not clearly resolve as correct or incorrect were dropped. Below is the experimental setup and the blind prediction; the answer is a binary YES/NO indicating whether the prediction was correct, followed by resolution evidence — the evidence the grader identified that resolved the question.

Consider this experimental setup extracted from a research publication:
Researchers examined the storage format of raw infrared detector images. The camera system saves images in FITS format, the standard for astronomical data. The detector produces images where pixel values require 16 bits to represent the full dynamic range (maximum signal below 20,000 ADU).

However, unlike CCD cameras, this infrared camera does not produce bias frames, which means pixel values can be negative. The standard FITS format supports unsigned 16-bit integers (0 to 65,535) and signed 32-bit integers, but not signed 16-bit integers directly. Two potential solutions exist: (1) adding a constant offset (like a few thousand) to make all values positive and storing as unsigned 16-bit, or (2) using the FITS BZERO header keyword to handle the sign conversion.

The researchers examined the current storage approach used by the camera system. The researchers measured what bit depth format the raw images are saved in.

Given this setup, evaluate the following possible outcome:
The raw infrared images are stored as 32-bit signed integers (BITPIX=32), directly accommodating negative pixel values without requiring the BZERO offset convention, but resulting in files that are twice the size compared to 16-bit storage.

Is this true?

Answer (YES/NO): YES